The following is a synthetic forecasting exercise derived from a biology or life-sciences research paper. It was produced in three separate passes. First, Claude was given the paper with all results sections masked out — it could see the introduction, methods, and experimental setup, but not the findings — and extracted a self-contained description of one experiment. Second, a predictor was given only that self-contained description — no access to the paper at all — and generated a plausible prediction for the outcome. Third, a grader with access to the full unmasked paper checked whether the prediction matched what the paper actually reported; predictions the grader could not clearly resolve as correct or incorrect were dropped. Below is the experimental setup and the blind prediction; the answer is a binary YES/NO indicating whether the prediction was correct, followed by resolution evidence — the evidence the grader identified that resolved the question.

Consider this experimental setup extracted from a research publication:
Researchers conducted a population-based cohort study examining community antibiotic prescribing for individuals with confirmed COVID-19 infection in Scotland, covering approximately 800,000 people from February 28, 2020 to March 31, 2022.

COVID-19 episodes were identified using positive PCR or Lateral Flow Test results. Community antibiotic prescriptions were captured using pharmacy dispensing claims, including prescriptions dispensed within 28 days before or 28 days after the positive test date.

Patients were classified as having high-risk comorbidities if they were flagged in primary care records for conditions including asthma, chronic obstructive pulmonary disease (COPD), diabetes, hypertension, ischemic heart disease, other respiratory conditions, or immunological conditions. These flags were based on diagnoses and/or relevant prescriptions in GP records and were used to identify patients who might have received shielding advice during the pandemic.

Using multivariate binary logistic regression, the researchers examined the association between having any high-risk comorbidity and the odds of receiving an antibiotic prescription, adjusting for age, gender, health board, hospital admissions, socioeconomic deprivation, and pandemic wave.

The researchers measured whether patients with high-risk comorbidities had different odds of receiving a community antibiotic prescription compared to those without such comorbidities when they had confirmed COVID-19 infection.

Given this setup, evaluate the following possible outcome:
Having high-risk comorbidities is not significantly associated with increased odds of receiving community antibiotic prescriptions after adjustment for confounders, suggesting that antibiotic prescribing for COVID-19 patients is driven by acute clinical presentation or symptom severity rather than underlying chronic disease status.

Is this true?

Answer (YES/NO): NO